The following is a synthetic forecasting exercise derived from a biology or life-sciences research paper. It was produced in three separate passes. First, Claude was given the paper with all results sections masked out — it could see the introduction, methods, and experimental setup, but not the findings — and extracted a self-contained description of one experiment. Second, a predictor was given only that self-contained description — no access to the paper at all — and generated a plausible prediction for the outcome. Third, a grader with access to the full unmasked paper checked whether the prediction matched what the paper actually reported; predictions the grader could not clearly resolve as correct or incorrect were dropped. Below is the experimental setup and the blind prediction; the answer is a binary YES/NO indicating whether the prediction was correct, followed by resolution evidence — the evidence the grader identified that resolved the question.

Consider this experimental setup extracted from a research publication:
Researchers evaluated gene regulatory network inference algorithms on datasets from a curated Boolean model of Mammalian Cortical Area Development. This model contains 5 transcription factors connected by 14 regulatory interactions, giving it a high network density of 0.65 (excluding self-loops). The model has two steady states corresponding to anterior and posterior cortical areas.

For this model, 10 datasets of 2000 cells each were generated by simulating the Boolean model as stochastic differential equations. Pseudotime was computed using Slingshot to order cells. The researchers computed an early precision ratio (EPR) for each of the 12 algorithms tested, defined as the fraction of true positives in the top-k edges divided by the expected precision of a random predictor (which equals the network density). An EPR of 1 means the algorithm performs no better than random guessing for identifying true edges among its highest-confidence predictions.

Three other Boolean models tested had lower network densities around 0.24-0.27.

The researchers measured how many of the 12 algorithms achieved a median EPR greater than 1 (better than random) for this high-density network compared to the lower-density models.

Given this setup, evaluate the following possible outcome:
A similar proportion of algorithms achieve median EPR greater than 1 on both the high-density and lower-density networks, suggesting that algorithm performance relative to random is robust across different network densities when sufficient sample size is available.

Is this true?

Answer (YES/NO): NO